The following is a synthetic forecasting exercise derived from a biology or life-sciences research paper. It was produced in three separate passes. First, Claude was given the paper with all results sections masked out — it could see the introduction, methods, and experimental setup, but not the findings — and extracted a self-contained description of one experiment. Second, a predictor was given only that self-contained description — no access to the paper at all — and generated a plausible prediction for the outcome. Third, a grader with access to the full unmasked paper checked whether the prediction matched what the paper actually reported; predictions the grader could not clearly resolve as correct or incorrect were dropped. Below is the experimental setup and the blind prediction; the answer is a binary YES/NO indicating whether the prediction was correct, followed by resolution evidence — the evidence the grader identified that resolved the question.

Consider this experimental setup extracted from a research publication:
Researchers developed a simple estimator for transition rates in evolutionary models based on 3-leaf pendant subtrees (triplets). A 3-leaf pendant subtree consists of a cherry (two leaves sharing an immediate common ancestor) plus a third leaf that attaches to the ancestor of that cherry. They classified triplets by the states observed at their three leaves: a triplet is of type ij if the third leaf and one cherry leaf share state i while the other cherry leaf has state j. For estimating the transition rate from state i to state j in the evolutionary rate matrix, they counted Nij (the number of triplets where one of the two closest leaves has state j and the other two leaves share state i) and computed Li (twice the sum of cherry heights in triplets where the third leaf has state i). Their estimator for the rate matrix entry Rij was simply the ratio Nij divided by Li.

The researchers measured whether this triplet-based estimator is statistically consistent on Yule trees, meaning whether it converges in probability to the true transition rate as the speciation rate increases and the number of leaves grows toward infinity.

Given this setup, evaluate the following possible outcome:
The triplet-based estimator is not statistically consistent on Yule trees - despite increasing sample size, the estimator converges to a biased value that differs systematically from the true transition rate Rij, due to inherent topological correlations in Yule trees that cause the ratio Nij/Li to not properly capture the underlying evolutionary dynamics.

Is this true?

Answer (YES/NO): NO